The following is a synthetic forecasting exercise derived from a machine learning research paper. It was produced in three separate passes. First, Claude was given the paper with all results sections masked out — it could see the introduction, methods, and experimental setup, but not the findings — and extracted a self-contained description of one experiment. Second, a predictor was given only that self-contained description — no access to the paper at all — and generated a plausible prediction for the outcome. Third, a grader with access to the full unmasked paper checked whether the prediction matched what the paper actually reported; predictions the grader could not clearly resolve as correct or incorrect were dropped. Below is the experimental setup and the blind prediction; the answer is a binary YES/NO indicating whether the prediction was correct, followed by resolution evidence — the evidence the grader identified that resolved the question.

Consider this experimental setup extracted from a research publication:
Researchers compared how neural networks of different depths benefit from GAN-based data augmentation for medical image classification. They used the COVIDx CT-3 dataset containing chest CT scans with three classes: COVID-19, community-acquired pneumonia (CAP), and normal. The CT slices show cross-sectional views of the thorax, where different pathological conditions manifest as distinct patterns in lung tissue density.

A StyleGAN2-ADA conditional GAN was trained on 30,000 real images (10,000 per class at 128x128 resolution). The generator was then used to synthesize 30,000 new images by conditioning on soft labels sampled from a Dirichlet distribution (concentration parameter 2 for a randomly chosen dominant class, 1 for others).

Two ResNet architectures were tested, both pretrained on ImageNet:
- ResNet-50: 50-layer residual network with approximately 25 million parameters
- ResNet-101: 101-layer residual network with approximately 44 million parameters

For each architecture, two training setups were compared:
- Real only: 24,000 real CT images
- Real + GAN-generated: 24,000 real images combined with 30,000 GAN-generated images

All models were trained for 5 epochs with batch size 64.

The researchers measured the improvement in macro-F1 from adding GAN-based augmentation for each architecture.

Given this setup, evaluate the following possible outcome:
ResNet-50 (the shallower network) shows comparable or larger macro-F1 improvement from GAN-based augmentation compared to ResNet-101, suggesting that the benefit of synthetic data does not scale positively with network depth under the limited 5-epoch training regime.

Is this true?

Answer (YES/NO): YES